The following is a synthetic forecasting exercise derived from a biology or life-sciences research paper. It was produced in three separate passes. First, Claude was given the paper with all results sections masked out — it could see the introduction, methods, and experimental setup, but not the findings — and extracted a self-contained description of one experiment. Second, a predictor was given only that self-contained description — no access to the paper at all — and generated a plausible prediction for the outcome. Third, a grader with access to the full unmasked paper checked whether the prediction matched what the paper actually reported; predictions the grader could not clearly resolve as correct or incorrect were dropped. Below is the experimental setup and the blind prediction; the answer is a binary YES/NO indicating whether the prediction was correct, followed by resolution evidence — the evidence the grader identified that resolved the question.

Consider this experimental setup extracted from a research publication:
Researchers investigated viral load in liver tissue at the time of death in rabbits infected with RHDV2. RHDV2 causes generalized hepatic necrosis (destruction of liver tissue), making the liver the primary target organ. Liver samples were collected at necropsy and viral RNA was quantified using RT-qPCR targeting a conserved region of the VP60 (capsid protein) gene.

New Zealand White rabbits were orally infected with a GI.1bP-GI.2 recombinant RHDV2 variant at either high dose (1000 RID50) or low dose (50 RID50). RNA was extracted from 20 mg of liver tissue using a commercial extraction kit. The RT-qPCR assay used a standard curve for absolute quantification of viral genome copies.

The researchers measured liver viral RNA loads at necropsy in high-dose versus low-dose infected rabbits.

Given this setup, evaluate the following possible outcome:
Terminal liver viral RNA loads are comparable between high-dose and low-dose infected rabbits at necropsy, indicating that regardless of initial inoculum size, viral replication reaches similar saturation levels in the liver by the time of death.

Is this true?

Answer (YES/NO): YES